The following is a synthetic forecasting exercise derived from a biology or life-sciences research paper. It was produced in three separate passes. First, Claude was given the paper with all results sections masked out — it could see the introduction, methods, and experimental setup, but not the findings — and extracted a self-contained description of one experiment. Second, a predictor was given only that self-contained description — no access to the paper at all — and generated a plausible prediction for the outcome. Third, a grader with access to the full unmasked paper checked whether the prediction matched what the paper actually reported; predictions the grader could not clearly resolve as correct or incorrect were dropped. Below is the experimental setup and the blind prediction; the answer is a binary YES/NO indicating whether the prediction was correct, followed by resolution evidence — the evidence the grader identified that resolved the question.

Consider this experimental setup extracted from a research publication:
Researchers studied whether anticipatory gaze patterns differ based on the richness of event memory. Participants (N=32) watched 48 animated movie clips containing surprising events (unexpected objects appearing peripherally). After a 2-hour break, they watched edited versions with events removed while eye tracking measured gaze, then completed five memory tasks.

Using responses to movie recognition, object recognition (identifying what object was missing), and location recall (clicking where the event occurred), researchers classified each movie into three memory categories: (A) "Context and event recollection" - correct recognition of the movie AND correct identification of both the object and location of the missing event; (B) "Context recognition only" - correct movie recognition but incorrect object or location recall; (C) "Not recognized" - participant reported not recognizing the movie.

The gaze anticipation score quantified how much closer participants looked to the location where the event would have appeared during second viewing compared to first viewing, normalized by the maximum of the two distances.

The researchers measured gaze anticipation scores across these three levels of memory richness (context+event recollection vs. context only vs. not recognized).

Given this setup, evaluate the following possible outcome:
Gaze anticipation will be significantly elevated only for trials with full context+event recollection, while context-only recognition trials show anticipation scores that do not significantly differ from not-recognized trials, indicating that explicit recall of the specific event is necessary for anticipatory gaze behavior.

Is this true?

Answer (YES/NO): YES